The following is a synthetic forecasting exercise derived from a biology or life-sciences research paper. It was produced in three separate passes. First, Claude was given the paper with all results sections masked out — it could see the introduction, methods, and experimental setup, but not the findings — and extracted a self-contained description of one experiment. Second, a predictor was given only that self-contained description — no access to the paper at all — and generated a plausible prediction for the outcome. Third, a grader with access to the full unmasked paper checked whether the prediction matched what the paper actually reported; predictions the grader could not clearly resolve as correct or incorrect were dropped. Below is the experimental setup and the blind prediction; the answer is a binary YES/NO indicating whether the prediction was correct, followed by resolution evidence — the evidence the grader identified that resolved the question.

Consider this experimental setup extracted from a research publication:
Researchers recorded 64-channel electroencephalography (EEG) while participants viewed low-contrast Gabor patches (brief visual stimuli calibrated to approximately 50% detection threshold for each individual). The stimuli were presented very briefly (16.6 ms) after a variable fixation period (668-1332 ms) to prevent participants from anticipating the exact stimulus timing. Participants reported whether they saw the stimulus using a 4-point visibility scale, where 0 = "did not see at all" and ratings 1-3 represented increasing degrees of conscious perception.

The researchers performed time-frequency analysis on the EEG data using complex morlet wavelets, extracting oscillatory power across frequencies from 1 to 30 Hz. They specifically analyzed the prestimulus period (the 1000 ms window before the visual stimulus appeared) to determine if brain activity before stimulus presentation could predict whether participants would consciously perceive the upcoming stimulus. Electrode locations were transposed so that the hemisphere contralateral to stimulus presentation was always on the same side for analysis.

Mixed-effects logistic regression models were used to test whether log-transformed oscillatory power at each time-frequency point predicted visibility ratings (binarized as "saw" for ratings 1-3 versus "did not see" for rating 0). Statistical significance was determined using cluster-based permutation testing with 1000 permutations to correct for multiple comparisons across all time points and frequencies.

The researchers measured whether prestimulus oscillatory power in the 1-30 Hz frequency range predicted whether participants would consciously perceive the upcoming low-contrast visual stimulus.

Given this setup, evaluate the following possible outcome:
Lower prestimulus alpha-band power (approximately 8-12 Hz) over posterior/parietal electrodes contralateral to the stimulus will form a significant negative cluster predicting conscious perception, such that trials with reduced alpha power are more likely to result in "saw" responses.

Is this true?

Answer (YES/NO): NO